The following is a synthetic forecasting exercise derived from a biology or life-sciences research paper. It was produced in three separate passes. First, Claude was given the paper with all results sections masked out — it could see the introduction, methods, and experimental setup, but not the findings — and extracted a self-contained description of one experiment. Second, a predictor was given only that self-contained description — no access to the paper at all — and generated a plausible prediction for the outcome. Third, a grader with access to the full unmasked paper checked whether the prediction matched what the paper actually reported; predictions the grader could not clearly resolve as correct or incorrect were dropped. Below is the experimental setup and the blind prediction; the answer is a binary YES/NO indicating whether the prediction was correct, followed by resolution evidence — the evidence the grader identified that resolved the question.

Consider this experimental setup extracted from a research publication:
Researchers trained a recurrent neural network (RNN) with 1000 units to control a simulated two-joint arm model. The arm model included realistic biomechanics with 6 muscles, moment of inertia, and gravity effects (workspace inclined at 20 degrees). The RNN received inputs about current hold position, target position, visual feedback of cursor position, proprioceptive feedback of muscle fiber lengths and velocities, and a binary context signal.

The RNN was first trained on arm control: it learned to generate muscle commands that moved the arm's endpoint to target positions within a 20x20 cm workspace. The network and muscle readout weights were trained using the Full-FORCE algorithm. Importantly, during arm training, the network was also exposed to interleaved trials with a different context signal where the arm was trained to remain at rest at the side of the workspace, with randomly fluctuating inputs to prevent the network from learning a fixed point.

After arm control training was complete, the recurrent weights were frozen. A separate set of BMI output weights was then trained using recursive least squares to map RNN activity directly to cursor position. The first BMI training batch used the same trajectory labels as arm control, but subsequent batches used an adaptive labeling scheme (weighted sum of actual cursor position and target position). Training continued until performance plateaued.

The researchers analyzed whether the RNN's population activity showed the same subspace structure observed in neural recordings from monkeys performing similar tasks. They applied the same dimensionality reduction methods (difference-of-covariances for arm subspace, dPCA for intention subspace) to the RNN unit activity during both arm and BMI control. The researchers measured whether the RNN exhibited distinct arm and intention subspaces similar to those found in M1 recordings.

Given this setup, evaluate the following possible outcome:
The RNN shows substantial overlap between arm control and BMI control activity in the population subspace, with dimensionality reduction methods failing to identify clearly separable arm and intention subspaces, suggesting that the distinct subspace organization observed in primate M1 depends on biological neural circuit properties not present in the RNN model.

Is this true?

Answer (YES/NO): NO